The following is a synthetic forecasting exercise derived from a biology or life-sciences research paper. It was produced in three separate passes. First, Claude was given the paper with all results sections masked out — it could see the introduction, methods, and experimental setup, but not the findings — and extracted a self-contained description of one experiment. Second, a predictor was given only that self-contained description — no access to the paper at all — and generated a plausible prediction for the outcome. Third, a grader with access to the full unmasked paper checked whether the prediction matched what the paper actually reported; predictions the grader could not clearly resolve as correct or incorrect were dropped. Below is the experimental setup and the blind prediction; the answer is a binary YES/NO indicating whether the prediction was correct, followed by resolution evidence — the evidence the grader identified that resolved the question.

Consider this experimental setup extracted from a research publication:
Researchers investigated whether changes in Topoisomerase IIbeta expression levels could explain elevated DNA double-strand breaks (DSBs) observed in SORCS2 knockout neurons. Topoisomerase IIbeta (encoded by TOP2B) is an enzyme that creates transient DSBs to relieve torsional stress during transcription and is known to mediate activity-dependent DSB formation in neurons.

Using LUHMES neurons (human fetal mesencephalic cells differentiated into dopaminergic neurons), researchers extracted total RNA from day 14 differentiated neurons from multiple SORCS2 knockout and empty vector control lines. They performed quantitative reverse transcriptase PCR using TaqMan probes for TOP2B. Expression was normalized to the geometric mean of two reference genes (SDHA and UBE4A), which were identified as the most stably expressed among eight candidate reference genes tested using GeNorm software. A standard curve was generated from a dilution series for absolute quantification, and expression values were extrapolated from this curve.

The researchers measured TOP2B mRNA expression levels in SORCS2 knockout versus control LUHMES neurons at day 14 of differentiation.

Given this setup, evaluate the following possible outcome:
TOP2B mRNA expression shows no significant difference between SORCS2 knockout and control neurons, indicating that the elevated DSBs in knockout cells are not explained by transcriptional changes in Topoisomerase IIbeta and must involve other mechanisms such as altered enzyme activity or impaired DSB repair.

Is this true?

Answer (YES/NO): YES